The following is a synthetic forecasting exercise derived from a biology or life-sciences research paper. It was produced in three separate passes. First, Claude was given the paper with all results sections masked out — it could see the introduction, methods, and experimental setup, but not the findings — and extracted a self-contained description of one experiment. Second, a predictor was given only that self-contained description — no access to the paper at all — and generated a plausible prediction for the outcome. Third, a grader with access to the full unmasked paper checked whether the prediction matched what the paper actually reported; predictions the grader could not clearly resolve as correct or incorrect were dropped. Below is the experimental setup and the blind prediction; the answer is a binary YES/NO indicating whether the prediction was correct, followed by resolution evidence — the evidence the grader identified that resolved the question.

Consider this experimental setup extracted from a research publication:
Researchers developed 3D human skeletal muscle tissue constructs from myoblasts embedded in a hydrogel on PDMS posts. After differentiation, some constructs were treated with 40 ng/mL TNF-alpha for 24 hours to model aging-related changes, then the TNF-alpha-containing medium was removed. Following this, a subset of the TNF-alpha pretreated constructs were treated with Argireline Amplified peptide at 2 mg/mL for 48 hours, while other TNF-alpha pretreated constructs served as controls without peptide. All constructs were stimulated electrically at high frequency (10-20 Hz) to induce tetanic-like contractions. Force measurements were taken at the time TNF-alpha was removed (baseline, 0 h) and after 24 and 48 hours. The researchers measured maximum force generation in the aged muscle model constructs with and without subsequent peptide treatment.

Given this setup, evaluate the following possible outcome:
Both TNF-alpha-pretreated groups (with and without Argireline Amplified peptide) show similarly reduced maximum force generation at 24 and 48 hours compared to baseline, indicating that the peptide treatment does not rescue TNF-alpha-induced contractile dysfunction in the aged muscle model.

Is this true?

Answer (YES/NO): NO